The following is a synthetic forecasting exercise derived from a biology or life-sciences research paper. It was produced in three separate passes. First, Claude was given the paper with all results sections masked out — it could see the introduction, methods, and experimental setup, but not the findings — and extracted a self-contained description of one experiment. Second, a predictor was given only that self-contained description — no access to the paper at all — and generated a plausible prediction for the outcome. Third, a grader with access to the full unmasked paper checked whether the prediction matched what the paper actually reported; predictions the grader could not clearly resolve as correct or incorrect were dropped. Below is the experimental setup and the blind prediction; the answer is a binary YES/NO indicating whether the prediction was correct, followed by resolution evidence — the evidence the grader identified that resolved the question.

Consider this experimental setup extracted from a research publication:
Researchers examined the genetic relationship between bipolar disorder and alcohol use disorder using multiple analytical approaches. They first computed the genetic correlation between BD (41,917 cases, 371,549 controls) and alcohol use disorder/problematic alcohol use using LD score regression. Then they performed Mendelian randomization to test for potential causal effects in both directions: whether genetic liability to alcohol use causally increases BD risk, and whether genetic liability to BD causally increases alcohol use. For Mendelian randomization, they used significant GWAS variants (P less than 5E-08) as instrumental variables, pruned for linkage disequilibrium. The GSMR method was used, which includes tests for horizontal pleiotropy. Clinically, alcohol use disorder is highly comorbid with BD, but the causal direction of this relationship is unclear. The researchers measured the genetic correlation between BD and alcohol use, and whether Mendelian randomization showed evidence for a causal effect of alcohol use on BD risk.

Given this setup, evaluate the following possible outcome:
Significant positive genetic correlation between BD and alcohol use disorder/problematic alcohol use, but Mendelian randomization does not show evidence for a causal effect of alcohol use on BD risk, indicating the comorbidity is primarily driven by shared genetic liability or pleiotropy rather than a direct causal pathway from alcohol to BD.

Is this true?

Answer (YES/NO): NO